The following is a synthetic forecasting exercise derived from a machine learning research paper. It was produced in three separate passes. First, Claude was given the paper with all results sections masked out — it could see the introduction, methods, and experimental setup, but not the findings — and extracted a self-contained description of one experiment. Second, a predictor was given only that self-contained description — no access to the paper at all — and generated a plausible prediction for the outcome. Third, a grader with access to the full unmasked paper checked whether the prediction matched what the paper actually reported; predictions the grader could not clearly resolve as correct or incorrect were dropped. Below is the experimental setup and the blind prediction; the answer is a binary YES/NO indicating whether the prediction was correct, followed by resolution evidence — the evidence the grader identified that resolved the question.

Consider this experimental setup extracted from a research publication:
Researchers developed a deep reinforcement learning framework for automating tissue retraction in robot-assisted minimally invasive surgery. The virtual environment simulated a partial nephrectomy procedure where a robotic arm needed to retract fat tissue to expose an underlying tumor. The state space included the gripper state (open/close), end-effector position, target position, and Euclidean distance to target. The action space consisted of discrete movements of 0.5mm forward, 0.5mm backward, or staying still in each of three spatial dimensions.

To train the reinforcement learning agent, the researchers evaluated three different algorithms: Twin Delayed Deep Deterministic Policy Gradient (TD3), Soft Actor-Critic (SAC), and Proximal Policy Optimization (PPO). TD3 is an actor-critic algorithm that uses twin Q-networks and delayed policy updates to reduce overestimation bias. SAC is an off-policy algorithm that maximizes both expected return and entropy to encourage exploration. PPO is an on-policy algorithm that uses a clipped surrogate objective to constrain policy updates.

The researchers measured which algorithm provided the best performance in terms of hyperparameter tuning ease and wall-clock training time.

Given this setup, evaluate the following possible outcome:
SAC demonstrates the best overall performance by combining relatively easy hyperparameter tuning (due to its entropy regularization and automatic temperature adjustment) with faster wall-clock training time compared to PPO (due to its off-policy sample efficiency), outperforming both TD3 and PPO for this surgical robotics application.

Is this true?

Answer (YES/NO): NO